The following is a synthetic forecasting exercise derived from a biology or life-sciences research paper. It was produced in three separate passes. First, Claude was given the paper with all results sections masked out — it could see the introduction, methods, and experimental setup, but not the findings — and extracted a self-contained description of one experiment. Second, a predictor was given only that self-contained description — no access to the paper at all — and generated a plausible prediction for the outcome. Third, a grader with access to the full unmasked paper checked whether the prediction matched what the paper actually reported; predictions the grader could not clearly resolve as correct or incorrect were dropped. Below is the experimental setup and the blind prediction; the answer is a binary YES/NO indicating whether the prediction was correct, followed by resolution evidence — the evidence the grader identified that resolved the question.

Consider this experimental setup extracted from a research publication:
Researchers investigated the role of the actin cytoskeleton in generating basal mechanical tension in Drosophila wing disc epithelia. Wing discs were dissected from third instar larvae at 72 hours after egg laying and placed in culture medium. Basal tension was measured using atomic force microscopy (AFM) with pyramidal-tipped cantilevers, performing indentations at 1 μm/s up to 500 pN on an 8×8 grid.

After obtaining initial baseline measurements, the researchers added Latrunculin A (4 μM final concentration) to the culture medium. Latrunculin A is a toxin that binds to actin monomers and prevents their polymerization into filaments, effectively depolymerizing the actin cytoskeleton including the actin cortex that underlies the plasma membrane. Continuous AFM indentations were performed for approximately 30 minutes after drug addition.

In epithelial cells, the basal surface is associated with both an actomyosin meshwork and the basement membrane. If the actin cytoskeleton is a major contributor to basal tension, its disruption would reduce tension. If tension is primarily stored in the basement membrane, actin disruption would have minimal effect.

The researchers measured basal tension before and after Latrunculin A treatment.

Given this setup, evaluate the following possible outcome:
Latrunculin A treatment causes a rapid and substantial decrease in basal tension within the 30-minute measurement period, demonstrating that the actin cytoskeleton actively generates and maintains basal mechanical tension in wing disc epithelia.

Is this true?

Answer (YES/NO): YES